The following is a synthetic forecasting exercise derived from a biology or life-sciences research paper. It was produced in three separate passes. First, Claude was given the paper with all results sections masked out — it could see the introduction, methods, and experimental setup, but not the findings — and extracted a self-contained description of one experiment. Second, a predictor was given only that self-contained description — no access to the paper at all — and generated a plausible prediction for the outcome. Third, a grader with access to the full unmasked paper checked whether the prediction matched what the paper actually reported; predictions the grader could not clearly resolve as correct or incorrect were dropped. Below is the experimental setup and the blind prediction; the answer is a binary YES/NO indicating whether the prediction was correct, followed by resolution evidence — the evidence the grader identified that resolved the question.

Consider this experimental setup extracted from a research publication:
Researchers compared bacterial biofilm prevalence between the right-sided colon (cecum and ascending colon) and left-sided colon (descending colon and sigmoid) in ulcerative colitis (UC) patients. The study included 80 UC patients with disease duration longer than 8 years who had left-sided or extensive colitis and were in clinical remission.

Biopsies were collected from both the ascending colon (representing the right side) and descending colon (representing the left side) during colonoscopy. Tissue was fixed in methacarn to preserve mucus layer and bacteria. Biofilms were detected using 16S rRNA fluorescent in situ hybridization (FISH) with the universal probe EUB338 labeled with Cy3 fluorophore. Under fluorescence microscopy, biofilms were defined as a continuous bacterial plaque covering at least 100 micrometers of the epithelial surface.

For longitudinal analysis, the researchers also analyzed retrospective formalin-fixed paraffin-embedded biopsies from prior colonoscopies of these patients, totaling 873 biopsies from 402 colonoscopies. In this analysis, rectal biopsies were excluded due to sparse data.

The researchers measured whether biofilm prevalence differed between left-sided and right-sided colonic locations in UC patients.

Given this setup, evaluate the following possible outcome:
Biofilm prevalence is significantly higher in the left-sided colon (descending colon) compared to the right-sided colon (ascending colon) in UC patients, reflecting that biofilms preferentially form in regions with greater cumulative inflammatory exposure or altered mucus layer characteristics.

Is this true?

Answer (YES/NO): NO